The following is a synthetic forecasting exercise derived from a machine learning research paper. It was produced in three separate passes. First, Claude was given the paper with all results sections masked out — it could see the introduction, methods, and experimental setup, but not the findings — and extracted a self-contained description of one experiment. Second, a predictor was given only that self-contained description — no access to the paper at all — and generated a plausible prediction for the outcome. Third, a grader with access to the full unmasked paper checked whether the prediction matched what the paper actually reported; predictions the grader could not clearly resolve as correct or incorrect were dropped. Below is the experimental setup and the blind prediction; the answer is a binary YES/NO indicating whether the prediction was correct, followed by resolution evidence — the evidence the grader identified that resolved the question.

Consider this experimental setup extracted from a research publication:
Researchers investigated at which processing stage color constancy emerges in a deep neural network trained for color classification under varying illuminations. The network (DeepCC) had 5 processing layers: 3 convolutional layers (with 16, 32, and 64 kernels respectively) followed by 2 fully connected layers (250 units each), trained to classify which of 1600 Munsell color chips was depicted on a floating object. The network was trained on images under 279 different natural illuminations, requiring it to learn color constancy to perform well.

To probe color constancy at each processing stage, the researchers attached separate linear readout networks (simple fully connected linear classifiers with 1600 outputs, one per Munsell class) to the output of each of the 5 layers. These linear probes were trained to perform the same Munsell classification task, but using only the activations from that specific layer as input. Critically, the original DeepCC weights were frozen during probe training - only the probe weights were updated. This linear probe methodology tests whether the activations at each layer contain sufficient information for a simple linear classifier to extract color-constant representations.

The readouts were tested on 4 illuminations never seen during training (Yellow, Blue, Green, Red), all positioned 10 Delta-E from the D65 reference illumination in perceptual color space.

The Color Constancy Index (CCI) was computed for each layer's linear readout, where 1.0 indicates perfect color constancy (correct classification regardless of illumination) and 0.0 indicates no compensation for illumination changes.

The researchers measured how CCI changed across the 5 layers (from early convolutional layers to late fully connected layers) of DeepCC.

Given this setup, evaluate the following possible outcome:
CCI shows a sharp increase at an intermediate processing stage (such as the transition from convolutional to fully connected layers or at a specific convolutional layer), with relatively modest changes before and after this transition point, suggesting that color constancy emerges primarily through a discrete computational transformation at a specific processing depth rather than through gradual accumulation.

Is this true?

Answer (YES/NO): NO